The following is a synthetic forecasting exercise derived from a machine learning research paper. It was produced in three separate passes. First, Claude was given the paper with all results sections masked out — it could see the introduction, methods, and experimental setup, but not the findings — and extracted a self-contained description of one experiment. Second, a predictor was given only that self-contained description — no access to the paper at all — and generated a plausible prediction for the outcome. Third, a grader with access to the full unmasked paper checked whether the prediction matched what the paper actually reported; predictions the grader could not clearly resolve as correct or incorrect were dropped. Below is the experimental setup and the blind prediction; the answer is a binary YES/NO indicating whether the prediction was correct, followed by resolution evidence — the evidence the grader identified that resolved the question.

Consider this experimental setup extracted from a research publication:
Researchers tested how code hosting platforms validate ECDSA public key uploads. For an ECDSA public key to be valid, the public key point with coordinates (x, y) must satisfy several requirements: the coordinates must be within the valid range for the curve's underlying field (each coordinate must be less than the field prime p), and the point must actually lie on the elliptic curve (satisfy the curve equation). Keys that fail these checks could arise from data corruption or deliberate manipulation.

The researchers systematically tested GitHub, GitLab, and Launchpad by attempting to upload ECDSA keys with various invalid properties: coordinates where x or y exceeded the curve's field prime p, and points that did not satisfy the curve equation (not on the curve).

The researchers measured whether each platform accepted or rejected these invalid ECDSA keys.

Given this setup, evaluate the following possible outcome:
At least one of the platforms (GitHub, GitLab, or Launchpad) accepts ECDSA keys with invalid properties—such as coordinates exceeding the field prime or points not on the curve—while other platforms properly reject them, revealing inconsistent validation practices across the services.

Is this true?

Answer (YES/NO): NO